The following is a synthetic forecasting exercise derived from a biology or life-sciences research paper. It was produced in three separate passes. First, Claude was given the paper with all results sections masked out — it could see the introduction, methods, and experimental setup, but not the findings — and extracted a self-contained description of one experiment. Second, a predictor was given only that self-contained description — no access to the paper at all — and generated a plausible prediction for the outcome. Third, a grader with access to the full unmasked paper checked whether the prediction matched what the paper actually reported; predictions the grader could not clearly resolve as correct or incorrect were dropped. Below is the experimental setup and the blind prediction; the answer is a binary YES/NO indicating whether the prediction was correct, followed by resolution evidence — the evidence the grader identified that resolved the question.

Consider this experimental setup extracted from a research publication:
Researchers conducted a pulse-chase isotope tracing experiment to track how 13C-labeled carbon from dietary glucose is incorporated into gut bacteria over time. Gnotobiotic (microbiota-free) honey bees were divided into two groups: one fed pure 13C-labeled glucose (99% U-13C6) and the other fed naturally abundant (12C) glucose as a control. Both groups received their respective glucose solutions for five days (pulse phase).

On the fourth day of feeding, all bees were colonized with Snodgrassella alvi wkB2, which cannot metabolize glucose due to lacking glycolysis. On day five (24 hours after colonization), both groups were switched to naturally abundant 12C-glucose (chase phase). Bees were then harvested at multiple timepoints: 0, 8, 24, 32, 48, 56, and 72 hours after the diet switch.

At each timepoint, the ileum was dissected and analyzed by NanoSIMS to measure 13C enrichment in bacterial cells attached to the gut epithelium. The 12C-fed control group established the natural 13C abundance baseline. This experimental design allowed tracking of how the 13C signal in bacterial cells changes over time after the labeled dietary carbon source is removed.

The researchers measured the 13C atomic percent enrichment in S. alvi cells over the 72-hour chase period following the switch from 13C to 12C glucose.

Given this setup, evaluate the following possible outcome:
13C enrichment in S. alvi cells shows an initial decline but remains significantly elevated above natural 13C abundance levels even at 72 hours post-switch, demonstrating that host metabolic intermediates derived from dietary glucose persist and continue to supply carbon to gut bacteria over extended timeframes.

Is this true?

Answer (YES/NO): YES